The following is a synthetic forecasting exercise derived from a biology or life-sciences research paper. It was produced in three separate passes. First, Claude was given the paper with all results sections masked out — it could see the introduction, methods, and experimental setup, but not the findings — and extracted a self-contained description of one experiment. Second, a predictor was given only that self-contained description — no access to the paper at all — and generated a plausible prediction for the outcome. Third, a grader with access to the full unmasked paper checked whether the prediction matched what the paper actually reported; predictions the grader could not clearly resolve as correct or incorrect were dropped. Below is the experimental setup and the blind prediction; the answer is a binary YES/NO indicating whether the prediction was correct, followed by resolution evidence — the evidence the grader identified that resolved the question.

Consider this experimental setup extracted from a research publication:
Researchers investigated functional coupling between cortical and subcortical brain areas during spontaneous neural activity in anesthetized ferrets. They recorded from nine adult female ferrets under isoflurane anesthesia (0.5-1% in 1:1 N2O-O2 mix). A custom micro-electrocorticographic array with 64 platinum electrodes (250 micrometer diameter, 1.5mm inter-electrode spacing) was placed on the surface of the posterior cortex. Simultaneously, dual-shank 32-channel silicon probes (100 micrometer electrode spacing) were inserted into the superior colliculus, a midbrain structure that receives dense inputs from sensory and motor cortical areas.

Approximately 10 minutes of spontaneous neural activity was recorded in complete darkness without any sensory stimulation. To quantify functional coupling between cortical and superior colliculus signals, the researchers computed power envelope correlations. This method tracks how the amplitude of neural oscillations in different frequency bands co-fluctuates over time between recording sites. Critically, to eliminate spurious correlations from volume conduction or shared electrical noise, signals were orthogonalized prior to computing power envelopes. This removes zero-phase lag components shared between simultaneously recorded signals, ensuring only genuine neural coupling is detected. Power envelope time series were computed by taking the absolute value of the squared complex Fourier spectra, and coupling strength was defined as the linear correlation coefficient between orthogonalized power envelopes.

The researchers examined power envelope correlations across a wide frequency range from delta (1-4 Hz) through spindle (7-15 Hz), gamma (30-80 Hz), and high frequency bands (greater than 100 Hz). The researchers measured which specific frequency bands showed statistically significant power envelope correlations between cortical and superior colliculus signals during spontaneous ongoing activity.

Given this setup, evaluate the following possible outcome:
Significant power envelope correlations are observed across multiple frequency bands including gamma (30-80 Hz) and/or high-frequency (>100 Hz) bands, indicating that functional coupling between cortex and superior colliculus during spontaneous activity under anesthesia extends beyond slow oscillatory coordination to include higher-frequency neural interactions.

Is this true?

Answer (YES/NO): YES